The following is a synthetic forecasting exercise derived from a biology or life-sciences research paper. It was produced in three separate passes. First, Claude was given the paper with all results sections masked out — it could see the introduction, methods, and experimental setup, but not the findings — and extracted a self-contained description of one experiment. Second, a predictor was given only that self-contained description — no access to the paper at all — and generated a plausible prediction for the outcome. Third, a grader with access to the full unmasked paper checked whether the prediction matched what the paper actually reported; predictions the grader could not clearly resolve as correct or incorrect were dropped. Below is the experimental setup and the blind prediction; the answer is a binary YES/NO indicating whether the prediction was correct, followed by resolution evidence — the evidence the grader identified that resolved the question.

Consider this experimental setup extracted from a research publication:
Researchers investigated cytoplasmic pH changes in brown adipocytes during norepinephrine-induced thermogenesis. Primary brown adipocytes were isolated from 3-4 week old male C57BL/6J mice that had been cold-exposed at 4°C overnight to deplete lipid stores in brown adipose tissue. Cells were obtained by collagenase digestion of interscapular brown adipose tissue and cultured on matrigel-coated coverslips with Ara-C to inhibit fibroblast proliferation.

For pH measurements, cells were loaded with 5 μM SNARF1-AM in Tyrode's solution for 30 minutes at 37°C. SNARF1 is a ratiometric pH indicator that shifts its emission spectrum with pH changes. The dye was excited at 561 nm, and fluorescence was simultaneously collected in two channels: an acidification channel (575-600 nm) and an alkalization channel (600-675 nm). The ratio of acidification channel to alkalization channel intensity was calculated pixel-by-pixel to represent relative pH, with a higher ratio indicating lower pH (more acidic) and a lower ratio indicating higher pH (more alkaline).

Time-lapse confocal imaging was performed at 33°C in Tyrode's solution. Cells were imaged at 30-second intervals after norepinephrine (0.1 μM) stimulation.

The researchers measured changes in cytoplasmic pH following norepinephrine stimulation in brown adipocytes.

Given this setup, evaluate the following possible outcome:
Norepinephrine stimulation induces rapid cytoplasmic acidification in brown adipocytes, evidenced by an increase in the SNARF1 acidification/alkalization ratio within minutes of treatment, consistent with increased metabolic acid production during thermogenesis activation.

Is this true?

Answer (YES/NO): NO